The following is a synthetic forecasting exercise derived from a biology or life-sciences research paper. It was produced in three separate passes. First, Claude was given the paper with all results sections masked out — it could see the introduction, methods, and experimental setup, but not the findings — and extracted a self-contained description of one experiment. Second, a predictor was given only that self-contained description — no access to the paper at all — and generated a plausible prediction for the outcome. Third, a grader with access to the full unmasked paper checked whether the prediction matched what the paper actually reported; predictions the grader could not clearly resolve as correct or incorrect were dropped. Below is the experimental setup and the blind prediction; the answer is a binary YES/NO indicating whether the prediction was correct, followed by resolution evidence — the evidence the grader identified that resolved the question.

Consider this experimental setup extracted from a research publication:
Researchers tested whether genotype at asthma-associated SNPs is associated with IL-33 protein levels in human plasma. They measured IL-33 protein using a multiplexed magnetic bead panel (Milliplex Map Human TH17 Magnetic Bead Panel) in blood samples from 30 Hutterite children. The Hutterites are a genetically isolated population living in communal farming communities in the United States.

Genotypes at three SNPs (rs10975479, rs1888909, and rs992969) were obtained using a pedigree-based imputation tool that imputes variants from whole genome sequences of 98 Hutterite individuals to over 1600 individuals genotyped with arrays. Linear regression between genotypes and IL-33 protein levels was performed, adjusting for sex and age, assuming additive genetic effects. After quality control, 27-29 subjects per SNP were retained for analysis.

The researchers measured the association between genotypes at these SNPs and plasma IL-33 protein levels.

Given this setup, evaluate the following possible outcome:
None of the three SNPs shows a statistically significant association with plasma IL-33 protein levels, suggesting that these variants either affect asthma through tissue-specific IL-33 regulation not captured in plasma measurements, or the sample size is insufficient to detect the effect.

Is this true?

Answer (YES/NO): NO